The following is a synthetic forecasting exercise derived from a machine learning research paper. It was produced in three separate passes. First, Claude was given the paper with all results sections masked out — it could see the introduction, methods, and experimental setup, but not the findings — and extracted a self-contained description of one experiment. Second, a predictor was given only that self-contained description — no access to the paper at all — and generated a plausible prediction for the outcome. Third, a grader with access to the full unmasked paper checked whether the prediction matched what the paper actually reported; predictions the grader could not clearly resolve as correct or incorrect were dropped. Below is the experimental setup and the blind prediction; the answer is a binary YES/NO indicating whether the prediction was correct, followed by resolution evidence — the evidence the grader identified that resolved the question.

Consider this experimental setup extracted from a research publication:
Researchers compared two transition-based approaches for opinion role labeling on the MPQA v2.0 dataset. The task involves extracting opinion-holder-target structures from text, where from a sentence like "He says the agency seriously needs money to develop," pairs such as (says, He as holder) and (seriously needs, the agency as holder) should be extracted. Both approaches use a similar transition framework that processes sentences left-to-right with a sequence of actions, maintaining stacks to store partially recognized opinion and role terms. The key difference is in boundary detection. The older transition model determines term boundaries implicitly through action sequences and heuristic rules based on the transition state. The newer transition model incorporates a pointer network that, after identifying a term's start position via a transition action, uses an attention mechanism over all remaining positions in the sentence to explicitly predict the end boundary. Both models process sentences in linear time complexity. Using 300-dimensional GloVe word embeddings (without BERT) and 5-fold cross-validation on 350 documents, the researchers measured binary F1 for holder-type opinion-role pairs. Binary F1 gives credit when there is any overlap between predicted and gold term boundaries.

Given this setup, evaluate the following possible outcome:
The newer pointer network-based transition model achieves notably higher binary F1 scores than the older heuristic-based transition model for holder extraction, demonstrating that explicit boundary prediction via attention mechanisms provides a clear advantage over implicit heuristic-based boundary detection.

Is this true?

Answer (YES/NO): NO